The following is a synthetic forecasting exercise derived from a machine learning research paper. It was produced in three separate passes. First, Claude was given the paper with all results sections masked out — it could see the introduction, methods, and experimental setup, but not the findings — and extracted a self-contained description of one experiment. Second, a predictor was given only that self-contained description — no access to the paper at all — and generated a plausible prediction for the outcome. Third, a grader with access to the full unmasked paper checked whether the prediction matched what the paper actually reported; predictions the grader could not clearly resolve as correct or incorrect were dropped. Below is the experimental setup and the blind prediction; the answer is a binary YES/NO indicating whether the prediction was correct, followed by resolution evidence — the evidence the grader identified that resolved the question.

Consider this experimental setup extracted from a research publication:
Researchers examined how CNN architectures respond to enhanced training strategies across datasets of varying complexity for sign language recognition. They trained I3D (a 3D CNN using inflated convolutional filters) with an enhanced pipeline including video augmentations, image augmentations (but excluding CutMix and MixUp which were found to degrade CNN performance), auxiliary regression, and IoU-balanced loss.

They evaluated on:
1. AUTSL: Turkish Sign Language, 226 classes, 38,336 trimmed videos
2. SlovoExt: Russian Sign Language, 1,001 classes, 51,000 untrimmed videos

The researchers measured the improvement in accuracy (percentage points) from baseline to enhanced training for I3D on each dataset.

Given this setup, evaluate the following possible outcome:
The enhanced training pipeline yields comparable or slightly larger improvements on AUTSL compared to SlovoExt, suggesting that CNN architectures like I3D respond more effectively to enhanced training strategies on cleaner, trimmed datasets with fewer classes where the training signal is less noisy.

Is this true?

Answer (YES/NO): YES